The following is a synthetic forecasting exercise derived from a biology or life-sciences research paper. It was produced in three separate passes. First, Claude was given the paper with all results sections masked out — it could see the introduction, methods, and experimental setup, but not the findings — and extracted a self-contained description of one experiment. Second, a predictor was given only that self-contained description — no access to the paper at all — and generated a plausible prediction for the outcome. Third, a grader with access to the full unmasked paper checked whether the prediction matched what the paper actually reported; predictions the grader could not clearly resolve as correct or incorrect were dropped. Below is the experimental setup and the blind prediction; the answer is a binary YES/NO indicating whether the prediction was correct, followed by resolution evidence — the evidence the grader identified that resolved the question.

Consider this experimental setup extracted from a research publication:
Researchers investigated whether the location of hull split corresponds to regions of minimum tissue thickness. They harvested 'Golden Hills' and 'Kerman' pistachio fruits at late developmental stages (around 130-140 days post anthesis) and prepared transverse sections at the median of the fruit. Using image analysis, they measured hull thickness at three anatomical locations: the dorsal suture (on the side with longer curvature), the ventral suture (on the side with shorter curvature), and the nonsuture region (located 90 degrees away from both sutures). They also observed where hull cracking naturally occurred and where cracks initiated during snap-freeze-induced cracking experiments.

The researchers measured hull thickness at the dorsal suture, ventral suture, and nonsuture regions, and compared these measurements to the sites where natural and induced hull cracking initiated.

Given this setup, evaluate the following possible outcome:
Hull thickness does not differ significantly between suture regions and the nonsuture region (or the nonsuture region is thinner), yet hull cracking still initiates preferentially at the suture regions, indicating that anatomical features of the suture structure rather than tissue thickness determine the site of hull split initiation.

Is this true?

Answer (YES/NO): NO